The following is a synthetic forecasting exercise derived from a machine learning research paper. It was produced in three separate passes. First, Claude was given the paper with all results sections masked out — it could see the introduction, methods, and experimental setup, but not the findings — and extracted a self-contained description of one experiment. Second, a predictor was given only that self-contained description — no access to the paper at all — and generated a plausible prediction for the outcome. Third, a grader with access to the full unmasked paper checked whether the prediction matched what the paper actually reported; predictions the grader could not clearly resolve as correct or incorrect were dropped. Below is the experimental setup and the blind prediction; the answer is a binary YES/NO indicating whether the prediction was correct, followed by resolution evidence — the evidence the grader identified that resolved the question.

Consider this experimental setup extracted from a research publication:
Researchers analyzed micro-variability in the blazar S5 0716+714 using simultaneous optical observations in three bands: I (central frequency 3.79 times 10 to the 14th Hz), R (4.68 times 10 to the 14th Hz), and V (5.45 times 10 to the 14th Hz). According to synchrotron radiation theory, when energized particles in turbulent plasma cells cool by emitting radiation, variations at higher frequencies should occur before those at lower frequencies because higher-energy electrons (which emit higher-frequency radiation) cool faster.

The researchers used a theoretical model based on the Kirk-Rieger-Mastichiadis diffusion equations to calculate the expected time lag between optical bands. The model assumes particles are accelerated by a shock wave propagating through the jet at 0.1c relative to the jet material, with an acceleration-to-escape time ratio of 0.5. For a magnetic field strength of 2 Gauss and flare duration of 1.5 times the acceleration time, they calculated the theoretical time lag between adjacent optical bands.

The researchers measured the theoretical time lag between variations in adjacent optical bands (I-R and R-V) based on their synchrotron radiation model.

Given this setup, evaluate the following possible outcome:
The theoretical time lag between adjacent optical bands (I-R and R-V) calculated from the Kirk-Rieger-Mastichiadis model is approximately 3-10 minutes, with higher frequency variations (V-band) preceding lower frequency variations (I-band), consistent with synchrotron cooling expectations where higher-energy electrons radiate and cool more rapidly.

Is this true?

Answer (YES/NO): NO